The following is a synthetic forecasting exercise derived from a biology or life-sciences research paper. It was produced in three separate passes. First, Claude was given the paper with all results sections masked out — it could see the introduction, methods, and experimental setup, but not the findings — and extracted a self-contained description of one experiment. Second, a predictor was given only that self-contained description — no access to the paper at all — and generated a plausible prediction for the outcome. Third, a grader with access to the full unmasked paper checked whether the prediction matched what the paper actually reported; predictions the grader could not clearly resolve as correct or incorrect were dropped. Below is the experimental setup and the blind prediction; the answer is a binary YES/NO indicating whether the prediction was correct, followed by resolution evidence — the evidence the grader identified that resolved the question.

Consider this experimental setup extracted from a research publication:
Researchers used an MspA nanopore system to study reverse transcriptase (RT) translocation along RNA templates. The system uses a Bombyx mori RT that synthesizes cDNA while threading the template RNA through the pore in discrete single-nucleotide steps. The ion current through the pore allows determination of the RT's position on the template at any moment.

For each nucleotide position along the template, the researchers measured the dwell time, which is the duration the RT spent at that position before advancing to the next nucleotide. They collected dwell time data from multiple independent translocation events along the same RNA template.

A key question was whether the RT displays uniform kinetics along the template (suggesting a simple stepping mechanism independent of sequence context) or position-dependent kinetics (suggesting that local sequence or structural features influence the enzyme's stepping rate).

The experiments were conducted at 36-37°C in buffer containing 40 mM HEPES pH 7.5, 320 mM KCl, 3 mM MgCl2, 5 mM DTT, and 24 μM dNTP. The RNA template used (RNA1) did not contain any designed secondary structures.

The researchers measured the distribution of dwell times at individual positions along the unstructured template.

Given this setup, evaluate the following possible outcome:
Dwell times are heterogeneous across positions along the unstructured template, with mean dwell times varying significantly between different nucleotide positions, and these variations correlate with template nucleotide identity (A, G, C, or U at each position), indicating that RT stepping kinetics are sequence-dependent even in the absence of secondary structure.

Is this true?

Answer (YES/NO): NO